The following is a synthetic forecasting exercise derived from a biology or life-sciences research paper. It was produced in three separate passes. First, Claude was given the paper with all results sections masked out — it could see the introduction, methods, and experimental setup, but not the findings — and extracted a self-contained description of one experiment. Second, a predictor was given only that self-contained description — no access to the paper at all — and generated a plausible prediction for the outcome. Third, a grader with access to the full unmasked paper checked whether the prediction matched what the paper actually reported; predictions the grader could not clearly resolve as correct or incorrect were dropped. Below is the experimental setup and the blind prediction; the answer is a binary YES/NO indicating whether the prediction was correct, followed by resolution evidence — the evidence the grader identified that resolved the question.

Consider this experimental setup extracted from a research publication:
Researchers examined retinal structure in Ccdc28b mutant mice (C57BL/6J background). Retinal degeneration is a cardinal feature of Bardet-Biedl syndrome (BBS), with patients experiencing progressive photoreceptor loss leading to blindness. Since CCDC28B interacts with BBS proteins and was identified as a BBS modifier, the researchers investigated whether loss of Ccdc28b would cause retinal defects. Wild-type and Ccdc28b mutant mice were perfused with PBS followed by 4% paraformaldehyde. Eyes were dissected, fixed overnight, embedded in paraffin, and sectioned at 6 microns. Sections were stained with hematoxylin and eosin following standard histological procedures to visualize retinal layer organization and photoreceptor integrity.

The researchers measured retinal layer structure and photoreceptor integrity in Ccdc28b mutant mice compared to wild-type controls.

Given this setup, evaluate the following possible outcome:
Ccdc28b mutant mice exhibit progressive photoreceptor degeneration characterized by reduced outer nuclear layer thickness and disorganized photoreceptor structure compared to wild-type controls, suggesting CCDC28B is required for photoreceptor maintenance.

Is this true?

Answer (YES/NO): NO